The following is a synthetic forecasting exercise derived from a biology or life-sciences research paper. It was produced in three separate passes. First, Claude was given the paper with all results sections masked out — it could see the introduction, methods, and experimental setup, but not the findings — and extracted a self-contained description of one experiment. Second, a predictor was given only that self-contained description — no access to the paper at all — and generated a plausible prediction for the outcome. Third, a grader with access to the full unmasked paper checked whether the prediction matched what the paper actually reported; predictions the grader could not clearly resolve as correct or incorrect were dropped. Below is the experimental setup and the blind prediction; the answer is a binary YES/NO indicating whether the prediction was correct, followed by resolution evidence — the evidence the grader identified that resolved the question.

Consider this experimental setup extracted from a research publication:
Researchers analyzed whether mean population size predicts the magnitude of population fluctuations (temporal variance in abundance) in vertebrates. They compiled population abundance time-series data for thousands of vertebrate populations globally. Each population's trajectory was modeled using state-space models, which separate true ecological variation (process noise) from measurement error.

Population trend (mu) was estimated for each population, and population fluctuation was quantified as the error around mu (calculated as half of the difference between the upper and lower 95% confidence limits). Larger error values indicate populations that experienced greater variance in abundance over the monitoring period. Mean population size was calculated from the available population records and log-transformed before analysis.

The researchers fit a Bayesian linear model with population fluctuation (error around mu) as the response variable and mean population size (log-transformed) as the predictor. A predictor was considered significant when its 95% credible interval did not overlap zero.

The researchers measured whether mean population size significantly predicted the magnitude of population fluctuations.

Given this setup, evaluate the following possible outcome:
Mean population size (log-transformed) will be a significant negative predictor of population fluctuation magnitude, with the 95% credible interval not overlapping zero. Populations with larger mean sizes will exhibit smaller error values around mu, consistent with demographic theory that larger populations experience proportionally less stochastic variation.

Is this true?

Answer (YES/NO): YES